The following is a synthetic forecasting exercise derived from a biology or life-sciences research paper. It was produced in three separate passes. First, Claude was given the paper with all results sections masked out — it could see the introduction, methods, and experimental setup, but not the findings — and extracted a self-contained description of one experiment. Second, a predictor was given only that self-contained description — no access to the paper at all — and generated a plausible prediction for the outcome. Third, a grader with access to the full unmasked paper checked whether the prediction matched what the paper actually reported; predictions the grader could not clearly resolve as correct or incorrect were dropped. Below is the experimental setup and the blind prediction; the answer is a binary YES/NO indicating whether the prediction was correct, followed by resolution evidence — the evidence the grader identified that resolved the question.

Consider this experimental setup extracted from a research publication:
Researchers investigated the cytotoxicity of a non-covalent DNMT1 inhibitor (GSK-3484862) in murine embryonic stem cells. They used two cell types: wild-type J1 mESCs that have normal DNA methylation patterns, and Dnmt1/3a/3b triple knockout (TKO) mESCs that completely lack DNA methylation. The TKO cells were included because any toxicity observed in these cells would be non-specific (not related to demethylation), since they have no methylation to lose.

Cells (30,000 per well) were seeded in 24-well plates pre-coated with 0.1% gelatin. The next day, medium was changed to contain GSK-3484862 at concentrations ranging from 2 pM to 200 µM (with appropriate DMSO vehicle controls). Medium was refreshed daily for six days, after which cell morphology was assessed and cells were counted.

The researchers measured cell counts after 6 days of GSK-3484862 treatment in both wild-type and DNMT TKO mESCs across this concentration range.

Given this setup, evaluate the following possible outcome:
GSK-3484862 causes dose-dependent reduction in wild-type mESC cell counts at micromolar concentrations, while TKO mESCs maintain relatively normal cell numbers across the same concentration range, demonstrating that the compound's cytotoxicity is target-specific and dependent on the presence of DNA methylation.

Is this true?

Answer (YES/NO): NO